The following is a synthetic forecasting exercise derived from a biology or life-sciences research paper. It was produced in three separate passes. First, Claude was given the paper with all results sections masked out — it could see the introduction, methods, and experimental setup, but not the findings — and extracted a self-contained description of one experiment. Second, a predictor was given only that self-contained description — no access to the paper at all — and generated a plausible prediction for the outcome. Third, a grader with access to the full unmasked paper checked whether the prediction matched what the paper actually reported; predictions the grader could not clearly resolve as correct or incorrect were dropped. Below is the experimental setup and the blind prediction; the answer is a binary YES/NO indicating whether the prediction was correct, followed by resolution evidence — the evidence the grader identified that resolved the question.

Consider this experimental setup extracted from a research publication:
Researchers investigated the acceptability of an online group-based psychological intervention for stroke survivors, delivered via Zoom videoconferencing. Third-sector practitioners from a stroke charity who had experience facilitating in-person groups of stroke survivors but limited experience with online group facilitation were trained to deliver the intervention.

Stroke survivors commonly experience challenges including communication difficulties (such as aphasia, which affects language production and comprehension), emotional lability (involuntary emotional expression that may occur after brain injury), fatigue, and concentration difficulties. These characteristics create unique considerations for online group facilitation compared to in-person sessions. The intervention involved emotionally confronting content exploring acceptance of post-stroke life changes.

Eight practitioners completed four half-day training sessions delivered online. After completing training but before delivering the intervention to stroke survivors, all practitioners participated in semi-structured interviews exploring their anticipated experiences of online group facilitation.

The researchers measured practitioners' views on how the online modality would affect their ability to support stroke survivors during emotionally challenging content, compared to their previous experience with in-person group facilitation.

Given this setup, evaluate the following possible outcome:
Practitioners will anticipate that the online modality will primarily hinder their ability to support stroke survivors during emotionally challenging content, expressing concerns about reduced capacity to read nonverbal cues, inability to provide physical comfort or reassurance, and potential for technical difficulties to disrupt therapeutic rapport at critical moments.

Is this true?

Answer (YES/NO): NO